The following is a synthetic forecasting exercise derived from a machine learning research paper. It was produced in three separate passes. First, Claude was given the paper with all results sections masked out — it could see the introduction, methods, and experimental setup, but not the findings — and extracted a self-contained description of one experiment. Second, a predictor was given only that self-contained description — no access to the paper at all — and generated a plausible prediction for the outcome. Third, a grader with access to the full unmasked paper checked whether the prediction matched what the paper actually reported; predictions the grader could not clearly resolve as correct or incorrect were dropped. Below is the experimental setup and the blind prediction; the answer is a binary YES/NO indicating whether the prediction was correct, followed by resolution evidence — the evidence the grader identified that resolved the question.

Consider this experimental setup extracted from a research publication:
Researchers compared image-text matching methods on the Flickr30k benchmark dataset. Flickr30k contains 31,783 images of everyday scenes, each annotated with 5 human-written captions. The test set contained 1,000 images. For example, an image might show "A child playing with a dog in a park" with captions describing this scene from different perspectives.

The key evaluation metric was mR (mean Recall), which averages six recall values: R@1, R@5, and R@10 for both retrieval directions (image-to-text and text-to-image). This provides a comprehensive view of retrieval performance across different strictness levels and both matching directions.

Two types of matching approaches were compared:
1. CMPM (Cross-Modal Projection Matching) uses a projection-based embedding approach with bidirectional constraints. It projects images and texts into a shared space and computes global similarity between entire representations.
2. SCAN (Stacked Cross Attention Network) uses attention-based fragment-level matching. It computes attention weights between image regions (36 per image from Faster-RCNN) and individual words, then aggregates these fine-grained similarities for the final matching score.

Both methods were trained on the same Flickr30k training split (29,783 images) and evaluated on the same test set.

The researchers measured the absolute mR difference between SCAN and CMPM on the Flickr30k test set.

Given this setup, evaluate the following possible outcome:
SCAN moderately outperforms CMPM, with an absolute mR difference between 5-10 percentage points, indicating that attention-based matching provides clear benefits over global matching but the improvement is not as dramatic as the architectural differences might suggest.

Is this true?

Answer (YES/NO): NO